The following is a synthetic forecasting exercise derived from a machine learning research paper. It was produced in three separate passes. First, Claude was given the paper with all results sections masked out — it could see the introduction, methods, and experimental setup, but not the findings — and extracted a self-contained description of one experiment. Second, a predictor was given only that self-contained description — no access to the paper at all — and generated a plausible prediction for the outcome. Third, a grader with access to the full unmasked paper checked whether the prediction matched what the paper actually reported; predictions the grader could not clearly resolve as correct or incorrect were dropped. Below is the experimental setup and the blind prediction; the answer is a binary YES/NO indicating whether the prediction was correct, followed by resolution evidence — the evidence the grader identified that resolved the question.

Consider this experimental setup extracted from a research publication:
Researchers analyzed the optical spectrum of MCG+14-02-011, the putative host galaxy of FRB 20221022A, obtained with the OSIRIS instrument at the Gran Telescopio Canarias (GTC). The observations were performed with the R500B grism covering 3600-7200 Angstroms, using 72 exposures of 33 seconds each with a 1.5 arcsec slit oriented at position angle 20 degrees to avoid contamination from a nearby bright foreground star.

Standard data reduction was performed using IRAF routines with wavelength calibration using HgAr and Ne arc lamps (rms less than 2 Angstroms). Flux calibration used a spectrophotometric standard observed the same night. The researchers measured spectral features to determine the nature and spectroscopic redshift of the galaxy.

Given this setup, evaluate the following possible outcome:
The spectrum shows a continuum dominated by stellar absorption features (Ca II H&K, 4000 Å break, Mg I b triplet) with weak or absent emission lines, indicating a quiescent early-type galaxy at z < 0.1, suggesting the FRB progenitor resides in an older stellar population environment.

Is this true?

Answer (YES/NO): NO